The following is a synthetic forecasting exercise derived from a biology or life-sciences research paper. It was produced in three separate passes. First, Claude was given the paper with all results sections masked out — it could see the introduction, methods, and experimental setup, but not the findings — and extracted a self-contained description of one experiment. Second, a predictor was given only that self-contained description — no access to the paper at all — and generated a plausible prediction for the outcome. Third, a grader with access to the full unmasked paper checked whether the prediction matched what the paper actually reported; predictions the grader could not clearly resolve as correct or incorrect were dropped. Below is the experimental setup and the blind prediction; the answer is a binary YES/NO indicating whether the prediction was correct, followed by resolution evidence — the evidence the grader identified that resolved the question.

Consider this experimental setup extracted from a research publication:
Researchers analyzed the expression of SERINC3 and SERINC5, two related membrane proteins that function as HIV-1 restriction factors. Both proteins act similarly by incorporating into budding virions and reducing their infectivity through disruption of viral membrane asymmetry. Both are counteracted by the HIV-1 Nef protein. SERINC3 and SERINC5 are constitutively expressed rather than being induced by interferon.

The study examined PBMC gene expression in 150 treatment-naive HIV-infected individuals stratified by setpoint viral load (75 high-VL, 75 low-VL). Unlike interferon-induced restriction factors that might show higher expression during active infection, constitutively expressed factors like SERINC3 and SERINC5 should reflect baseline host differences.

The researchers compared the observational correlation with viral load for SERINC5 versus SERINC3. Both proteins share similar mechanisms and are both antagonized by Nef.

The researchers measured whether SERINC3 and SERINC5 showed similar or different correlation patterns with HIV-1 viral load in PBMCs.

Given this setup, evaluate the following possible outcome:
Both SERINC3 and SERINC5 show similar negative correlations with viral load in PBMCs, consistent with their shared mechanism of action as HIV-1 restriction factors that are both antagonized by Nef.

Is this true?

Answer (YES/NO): NO